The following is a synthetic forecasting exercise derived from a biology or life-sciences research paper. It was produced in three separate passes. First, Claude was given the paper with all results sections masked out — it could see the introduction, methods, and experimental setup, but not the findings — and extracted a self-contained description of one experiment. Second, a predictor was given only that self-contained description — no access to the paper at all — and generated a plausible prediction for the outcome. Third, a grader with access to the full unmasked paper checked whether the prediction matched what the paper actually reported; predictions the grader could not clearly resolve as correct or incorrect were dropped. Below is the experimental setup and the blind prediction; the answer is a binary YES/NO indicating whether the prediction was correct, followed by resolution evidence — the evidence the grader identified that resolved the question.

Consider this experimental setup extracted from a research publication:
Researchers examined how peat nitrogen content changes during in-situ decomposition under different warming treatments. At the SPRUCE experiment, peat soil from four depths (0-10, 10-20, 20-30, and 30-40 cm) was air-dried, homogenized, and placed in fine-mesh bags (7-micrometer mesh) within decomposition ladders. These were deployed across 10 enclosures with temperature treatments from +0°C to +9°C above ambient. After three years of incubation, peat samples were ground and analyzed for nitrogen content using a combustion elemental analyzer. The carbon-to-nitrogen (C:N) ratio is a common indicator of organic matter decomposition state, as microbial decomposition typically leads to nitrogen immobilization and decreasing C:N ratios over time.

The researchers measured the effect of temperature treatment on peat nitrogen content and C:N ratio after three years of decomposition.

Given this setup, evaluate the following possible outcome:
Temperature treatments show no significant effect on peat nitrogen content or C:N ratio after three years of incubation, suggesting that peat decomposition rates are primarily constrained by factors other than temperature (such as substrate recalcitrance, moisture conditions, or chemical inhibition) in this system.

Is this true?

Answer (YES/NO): YES